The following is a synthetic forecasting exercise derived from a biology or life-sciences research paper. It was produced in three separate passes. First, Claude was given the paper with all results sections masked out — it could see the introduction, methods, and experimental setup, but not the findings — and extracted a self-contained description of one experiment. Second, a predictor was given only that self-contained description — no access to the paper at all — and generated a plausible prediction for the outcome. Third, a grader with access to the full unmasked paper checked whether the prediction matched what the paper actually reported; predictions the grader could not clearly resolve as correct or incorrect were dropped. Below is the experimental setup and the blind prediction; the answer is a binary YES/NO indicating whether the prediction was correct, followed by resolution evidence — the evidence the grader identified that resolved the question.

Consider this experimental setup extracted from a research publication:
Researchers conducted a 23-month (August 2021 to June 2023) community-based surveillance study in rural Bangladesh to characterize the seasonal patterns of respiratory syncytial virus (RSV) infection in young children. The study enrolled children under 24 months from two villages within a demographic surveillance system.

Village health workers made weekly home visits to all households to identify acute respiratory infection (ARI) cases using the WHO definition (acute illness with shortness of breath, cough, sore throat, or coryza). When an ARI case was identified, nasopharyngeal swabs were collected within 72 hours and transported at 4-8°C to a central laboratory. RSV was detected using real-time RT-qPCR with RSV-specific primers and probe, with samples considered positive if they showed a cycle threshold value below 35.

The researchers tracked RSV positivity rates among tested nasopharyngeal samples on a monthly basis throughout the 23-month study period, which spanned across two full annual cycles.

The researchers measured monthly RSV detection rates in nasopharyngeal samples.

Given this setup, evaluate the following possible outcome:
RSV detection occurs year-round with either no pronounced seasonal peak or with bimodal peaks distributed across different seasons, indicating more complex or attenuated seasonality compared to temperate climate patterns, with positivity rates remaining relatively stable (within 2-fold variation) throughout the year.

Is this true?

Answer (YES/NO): NO